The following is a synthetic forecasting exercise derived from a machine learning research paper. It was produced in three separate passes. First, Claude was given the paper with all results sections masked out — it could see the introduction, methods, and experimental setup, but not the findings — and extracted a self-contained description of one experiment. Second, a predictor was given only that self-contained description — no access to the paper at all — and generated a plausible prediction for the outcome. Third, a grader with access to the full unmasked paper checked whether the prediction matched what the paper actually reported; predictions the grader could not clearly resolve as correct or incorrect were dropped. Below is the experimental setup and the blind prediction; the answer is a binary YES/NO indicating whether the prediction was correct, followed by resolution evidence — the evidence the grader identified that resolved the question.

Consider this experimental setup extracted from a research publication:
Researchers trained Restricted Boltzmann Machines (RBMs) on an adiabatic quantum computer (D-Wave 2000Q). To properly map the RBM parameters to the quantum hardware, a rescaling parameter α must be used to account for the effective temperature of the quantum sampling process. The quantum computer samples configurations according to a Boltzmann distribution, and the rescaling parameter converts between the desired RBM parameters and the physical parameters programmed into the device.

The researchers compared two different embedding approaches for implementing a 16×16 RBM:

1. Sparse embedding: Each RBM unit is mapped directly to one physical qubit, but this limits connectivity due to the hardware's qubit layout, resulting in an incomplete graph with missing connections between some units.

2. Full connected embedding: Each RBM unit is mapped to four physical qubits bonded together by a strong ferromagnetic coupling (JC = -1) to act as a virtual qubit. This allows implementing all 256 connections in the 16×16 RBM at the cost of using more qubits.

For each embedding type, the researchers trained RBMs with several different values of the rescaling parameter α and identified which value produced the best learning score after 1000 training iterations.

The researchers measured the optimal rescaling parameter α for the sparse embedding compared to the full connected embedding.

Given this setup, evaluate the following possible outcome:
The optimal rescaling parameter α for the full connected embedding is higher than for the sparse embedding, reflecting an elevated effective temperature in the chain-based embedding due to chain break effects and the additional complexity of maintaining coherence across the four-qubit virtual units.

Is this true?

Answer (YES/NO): YES